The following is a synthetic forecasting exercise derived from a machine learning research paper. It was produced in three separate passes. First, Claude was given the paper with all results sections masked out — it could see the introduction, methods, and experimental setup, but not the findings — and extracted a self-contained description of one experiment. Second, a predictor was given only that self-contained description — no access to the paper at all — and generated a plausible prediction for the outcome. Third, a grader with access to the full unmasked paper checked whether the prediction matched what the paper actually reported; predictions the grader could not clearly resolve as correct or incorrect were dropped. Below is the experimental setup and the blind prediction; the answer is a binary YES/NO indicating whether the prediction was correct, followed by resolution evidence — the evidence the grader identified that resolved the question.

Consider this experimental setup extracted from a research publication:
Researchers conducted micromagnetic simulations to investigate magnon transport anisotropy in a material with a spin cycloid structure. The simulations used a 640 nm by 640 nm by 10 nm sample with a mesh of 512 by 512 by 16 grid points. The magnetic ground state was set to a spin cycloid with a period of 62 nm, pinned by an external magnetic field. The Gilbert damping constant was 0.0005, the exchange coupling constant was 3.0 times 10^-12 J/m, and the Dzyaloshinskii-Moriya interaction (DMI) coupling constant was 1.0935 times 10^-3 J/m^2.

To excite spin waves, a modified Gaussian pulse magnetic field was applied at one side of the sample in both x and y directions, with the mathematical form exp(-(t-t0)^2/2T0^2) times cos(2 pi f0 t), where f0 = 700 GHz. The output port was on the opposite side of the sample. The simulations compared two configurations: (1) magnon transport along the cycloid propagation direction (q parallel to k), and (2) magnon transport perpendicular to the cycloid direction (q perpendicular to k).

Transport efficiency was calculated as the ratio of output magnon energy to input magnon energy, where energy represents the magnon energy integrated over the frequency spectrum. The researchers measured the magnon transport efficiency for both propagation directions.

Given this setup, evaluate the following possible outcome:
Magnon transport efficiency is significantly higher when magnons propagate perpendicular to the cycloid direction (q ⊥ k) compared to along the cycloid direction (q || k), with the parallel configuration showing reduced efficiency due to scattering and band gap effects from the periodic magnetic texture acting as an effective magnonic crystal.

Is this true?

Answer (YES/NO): YES